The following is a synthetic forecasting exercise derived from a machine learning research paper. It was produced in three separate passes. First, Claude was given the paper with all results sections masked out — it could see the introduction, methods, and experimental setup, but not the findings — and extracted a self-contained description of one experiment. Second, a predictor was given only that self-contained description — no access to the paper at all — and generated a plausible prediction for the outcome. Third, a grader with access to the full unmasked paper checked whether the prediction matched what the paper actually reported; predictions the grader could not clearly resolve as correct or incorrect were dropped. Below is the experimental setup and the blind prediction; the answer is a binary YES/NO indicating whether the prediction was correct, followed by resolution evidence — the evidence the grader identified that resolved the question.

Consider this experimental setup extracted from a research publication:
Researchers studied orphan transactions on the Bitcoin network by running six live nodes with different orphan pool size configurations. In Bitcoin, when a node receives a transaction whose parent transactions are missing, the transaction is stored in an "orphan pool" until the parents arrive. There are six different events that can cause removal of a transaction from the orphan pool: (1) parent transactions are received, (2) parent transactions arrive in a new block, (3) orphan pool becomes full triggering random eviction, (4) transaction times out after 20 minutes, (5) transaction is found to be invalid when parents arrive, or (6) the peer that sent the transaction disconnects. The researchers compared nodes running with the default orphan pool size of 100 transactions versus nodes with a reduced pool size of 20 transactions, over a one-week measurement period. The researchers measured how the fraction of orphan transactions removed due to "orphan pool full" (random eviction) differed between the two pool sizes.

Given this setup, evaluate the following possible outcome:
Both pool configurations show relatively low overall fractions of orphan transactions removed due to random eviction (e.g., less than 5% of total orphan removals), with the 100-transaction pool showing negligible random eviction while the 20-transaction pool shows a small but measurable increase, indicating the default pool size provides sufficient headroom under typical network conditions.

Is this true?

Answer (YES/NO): NO